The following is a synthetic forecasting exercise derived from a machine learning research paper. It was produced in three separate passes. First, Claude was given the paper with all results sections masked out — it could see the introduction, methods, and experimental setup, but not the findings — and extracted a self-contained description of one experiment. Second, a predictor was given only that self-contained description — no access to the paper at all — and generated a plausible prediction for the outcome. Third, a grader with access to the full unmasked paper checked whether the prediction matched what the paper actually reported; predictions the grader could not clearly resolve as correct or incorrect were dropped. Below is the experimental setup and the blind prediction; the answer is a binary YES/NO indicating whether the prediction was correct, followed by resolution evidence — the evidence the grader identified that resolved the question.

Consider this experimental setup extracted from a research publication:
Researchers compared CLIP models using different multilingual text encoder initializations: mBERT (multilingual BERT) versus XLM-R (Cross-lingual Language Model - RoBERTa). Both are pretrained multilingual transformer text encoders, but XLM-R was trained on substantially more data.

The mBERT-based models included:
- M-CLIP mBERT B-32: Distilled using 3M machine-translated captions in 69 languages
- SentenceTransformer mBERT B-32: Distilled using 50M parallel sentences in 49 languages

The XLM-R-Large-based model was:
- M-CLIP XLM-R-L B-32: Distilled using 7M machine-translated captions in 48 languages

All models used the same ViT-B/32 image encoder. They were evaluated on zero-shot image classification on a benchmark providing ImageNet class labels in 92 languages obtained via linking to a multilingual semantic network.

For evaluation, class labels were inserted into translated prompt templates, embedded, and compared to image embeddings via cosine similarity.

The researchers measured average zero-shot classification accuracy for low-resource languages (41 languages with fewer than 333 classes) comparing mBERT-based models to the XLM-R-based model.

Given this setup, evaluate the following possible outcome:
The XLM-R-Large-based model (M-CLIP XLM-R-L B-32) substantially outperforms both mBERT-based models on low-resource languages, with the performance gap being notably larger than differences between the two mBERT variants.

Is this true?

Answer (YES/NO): YES